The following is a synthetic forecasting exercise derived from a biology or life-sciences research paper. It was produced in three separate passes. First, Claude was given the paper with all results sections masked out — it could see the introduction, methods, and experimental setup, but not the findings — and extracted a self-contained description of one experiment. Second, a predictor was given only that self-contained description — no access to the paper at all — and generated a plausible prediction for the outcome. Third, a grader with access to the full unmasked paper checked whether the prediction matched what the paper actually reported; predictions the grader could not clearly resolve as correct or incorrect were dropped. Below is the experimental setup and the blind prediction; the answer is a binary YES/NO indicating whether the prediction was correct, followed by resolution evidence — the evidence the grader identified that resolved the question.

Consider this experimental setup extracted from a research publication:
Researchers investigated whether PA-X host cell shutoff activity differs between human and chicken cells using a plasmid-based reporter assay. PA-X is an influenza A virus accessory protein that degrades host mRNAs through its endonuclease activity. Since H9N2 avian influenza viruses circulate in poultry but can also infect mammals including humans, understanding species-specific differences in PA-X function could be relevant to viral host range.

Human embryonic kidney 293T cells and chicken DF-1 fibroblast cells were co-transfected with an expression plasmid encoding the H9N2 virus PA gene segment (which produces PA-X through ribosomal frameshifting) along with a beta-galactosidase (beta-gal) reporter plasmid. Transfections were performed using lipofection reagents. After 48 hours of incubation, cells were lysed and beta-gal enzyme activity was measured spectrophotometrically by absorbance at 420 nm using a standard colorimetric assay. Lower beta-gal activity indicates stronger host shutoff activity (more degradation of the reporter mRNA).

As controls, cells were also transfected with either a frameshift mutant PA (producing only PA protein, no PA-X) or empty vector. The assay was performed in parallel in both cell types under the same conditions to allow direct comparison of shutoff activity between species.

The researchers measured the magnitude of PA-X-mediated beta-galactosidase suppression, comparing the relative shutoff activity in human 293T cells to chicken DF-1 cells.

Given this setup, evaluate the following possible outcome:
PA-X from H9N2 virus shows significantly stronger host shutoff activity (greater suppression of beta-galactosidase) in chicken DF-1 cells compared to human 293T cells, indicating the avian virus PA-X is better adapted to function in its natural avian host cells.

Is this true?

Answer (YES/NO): NO